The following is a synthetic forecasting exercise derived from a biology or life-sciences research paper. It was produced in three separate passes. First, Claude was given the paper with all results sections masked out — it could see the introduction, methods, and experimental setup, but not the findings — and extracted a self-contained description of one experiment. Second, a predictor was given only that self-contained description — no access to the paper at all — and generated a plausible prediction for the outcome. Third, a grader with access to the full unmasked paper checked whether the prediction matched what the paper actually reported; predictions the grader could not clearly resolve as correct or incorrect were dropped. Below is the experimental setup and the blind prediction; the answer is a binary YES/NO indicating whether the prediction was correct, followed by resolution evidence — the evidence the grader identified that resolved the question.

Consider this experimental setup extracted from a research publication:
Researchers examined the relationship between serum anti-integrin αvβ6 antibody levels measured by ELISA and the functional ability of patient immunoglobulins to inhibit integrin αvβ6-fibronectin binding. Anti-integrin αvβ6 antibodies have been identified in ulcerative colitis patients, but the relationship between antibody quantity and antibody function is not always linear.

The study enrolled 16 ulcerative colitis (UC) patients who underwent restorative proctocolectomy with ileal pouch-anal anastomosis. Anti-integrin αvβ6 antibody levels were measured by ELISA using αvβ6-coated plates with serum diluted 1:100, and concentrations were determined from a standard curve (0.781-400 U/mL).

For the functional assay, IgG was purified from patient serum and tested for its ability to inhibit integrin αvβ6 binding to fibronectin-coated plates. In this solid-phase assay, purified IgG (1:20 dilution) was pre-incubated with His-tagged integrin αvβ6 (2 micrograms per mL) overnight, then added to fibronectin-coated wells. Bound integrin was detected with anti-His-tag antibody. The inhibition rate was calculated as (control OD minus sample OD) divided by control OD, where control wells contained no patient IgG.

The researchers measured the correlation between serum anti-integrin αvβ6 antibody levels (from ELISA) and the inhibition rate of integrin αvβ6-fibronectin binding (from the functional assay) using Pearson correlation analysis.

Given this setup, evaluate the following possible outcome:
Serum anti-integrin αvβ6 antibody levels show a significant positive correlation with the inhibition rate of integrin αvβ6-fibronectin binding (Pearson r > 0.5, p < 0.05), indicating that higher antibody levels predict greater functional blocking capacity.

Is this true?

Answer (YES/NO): YES